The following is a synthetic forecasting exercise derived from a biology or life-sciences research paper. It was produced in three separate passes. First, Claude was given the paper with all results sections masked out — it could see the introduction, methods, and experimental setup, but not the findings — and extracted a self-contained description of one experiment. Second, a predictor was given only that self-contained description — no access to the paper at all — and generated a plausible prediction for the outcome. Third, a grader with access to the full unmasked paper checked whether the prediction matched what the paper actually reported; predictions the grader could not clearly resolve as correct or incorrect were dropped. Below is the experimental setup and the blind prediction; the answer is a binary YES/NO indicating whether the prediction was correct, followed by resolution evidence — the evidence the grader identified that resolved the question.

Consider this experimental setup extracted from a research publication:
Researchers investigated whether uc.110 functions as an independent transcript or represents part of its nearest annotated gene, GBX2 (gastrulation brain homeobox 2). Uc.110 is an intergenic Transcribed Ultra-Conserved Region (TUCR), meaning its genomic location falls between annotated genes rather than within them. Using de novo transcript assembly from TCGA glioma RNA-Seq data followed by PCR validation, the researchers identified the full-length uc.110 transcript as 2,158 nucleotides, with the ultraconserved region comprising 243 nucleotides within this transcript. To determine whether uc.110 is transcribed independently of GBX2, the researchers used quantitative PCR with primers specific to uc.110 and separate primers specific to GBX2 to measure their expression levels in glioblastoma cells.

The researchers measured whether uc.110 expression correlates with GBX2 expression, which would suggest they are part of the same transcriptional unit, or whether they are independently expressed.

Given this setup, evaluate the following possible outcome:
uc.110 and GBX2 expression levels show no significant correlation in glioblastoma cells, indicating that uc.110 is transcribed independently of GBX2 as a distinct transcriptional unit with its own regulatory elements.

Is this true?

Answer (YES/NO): NO